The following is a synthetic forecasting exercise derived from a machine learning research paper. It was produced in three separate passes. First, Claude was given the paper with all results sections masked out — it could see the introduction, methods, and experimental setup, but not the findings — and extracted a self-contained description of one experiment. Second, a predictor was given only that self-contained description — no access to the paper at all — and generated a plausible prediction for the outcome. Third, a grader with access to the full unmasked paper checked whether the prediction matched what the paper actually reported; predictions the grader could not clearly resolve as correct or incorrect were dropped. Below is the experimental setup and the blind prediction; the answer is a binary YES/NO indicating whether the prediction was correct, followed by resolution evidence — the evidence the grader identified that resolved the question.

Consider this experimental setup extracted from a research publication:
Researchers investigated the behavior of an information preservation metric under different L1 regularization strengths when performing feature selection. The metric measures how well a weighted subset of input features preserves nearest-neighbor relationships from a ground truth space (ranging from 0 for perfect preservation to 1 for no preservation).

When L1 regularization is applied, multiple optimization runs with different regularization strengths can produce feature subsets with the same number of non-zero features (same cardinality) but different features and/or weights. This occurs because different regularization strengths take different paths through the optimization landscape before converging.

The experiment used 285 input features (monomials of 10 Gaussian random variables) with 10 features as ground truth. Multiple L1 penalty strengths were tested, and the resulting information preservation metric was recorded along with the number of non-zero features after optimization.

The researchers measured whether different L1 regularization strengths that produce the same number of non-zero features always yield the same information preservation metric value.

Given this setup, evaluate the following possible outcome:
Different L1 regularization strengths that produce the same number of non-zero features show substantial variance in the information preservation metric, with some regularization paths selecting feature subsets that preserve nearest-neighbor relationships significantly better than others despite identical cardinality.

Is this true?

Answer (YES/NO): YES